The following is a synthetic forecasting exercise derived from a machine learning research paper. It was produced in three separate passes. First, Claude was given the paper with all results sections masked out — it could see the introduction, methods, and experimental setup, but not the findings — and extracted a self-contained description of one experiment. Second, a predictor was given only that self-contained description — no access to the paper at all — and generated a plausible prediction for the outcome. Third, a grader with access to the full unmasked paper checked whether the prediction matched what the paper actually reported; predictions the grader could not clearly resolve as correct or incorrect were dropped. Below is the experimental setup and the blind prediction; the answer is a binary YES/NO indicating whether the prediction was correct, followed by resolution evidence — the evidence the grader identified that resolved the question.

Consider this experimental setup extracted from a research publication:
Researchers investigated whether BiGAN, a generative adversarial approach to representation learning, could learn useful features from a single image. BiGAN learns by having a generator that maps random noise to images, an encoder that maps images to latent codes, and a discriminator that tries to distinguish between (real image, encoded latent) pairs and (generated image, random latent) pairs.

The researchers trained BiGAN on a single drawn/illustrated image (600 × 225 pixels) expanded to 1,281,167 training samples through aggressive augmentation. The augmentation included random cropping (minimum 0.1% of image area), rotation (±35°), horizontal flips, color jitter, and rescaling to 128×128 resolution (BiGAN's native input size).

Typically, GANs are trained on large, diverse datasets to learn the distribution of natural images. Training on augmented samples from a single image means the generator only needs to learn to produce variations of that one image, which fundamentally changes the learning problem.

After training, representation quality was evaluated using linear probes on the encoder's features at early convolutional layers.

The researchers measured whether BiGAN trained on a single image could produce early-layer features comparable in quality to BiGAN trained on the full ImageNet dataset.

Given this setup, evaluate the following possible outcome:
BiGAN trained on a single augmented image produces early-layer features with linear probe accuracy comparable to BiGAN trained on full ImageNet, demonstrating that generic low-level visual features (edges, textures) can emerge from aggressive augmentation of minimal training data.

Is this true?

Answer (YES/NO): YES